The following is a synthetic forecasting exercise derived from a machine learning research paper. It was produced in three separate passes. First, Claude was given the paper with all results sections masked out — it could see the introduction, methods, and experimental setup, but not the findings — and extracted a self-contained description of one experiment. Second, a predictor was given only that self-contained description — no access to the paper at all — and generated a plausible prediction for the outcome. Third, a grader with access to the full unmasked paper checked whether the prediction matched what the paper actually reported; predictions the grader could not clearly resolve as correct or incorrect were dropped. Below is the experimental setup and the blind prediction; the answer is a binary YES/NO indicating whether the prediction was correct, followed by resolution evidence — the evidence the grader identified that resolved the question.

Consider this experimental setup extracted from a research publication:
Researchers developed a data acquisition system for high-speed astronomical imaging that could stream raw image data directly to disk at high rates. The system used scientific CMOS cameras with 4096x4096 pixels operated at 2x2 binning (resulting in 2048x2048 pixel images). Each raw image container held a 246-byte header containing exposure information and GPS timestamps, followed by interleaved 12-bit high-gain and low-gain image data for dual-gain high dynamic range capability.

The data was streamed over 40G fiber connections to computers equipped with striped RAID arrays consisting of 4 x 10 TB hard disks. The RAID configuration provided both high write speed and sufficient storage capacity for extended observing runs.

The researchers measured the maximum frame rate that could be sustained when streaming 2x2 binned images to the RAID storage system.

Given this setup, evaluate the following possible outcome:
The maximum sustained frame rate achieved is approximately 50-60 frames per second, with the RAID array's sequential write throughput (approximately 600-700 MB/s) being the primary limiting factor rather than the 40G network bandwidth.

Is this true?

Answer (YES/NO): NO